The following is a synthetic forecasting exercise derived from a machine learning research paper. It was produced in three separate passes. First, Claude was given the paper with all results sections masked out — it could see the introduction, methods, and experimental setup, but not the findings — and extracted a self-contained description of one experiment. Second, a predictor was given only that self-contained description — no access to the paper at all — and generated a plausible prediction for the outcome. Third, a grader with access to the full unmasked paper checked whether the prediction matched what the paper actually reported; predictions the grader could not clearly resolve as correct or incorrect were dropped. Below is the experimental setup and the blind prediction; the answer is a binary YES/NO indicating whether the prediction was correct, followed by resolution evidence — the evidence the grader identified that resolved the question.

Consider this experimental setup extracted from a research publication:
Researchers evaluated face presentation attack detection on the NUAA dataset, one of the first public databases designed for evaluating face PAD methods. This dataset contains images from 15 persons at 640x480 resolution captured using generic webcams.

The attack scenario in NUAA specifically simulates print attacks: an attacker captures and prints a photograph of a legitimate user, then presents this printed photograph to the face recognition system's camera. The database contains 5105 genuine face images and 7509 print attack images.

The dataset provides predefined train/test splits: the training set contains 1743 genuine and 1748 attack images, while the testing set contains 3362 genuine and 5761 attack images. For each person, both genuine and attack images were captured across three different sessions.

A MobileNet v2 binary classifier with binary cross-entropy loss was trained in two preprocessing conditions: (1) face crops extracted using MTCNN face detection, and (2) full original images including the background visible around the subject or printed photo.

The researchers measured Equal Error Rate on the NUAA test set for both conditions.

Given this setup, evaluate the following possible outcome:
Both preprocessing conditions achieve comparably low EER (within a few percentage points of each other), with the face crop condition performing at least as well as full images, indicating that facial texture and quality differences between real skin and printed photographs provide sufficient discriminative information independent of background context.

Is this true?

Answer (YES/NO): NO